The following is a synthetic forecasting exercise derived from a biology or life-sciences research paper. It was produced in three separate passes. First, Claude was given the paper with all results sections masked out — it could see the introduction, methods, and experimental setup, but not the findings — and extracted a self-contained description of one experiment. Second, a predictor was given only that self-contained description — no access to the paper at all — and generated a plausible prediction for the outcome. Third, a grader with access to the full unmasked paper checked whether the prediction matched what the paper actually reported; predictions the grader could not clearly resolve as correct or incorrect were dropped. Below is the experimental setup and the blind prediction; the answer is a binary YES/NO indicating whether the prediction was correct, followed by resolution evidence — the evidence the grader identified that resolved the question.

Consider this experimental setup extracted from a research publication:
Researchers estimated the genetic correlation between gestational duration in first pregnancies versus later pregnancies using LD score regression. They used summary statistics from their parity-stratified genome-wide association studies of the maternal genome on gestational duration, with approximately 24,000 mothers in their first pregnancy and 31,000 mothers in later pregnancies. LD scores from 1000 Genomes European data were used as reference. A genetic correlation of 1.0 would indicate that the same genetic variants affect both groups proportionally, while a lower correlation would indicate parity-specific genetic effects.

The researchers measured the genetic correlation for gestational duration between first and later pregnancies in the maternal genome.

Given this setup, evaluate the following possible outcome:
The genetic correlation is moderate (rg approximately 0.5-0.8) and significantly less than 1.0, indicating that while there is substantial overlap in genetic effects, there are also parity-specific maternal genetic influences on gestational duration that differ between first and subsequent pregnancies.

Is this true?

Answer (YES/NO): YES